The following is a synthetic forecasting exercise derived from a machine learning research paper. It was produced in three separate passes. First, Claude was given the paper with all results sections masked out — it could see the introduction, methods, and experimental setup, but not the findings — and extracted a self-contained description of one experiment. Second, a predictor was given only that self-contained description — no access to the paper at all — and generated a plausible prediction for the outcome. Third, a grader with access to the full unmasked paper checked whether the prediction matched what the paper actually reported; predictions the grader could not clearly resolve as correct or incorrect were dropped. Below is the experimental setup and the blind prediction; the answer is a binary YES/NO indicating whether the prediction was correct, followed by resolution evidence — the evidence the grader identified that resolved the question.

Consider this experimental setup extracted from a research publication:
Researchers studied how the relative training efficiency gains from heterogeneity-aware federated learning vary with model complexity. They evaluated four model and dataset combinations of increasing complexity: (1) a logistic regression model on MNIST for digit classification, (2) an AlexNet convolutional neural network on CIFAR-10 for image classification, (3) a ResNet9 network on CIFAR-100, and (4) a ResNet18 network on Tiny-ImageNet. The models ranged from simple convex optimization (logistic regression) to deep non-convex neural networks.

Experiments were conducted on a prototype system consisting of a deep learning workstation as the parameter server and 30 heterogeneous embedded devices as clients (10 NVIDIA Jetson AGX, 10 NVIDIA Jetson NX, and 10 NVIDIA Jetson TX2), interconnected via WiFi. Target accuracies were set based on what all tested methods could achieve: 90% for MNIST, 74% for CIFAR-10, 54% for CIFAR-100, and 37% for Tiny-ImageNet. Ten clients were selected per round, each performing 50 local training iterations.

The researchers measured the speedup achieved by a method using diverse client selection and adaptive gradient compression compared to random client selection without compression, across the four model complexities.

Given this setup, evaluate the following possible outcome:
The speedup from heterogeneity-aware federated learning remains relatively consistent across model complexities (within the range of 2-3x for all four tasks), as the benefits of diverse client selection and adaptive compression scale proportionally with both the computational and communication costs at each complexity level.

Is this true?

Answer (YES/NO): NO